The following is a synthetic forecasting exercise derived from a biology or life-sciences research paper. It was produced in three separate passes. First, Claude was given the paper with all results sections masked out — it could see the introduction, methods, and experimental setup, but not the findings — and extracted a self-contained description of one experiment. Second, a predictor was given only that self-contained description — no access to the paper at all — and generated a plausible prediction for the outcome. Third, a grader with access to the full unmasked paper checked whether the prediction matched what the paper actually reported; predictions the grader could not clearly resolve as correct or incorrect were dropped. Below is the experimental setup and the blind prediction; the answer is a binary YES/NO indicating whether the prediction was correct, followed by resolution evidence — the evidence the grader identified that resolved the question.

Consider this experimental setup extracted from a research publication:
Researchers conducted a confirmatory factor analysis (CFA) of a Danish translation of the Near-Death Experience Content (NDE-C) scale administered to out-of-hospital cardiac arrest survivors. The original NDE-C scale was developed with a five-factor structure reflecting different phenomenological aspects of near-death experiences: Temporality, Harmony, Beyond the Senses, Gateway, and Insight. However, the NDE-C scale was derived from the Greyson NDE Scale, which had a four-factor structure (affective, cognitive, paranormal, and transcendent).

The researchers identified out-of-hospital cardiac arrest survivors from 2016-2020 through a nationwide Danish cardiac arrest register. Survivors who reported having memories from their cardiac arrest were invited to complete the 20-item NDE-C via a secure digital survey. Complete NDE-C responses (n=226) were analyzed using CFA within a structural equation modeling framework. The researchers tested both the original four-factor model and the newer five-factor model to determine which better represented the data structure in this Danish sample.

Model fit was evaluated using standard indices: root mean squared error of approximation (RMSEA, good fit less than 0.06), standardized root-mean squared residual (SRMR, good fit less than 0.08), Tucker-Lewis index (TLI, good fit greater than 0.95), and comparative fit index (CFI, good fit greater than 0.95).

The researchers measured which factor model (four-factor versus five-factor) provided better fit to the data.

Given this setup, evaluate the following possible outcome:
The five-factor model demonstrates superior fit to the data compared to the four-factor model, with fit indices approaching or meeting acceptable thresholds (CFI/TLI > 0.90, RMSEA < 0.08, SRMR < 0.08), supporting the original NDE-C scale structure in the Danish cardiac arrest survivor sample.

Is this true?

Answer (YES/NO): NO